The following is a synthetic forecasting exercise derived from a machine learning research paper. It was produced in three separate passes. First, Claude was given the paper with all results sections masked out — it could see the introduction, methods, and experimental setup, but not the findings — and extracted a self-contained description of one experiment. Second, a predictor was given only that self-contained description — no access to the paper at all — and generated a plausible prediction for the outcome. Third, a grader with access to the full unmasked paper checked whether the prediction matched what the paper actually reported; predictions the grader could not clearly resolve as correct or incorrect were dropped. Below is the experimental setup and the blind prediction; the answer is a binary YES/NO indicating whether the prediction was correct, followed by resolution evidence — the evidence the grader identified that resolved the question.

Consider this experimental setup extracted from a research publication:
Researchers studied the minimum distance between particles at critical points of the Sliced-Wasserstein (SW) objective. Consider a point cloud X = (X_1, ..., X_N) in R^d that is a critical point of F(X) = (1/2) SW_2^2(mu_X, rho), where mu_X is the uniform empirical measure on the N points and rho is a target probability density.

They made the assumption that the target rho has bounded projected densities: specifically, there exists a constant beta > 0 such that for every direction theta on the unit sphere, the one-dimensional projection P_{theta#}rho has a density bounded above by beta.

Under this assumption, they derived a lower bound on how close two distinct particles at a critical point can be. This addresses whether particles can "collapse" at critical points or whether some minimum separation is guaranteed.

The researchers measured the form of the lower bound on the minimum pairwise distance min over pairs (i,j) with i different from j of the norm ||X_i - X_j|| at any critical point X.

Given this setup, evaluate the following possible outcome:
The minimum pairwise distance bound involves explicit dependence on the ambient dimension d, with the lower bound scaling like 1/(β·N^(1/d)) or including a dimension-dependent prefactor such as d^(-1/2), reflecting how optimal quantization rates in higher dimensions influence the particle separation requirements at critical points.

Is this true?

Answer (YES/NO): NO